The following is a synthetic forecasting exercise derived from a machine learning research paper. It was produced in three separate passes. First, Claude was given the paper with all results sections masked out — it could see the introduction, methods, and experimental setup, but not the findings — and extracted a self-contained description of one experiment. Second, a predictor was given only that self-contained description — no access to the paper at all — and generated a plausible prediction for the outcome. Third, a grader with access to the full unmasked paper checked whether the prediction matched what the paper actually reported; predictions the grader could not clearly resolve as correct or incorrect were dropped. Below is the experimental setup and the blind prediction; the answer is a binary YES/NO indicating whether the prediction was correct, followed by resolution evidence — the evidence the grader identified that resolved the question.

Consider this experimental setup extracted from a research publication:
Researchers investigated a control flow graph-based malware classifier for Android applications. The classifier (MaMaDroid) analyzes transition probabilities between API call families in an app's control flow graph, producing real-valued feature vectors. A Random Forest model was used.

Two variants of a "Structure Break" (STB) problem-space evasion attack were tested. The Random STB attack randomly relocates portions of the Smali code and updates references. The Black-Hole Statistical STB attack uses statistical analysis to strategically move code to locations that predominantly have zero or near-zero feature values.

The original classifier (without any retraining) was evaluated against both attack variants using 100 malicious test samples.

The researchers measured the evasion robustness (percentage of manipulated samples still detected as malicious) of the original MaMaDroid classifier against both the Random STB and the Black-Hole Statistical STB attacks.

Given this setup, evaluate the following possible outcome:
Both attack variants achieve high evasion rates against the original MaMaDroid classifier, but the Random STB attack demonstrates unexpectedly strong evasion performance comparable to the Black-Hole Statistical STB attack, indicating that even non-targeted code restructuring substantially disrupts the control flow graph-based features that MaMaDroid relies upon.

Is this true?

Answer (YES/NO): YES